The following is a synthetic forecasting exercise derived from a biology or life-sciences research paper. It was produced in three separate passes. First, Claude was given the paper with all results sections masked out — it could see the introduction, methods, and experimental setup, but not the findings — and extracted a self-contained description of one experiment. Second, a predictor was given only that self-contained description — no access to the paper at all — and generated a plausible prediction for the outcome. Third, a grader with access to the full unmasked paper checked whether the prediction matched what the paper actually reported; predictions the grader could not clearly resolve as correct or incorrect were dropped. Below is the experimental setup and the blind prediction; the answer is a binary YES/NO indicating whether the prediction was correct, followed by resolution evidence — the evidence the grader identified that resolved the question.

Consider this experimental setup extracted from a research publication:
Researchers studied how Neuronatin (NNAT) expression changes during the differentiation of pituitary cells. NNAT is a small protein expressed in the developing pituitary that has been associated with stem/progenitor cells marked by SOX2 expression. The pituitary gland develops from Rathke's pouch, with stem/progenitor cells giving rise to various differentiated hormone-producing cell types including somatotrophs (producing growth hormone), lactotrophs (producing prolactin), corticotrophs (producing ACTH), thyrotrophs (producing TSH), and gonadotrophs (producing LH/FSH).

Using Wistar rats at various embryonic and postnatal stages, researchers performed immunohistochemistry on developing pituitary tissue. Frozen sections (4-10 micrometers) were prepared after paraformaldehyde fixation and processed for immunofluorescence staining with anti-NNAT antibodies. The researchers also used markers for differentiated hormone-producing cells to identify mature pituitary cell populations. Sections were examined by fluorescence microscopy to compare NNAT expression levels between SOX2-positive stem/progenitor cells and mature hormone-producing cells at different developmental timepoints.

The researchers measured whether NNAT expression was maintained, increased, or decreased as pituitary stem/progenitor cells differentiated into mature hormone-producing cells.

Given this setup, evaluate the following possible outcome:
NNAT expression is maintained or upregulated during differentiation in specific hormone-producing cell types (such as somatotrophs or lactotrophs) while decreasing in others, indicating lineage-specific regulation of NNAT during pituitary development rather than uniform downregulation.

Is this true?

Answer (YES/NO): NO